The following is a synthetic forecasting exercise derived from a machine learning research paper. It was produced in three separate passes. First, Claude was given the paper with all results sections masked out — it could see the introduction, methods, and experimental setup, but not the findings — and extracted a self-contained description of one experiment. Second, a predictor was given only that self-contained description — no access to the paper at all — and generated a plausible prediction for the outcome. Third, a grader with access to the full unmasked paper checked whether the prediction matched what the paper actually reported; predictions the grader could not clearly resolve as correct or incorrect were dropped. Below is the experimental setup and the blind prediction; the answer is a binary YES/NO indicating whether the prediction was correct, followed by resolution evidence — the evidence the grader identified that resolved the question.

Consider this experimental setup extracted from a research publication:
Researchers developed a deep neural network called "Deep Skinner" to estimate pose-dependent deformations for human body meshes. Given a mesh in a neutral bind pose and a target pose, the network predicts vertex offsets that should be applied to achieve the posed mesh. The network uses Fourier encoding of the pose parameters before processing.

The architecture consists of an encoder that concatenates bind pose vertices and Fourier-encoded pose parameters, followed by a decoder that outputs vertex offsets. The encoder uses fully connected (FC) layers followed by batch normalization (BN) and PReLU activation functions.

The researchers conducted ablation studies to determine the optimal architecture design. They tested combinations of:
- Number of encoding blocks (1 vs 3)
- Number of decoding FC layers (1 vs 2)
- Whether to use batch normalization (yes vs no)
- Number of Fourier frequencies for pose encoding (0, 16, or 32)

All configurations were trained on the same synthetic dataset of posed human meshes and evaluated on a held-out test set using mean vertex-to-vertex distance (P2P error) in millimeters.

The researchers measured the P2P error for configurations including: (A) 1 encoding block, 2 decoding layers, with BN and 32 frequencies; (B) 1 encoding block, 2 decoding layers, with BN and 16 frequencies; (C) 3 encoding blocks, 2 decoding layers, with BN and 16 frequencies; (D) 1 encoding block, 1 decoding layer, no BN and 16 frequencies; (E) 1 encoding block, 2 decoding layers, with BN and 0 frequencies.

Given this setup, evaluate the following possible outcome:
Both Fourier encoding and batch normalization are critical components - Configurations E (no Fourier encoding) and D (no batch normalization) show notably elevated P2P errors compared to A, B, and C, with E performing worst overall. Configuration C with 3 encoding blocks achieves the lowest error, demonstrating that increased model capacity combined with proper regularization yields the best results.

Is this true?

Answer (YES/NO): NO